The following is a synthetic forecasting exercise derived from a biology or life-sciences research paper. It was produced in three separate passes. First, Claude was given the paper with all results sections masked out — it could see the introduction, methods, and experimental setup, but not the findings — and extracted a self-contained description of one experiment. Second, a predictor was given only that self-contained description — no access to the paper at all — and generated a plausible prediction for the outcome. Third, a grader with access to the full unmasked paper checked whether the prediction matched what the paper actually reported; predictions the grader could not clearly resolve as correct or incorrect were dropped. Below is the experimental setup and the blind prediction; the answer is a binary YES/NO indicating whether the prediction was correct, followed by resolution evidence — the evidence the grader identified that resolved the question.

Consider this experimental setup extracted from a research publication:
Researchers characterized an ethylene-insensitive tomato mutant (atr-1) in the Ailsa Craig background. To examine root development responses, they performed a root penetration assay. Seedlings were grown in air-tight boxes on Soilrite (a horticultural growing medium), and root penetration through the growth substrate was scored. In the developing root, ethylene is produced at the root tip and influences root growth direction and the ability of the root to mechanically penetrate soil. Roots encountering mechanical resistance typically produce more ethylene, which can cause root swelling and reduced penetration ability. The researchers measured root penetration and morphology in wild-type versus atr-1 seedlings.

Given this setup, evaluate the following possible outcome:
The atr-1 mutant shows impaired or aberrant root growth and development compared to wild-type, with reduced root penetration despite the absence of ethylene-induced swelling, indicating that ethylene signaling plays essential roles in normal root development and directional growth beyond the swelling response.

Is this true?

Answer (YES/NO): NO